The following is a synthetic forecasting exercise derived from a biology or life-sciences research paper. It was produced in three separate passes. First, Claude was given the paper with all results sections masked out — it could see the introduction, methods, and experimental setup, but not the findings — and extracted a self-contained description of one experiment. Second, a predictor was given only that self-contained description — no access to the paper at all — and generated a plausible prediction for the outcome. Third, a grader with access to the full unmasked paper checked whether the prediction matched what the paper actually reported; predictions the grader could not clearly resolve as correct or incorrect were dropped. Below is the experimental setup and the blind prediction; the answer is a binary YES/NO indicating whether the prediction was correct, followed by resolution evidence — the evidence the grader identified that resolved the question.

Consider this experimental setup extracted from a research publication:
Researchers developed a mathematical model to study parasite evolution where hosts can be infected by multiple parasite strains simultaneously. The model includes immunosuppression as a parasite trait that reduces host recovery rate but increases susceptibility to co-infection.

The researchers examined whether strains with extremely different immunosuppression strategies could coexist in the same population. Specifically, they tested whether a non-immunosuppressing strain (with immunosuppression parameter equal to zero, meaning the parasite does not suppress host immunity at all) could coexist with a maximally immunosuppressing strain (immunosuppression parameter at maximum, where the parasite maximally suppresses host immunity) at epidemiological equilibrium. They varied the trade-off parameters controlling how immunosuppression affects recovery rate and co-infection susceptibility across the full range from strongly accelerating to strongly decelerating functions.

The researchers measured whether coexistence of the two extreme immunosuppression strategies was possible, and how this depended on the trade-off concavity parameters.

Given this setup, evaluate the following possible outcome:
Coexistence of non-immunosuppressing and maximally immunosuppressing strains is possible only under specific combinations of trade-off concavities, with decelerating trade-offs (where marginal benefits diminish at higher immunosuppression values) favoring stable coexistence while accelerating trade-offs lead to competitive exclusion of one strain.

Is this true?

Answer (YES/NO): NO